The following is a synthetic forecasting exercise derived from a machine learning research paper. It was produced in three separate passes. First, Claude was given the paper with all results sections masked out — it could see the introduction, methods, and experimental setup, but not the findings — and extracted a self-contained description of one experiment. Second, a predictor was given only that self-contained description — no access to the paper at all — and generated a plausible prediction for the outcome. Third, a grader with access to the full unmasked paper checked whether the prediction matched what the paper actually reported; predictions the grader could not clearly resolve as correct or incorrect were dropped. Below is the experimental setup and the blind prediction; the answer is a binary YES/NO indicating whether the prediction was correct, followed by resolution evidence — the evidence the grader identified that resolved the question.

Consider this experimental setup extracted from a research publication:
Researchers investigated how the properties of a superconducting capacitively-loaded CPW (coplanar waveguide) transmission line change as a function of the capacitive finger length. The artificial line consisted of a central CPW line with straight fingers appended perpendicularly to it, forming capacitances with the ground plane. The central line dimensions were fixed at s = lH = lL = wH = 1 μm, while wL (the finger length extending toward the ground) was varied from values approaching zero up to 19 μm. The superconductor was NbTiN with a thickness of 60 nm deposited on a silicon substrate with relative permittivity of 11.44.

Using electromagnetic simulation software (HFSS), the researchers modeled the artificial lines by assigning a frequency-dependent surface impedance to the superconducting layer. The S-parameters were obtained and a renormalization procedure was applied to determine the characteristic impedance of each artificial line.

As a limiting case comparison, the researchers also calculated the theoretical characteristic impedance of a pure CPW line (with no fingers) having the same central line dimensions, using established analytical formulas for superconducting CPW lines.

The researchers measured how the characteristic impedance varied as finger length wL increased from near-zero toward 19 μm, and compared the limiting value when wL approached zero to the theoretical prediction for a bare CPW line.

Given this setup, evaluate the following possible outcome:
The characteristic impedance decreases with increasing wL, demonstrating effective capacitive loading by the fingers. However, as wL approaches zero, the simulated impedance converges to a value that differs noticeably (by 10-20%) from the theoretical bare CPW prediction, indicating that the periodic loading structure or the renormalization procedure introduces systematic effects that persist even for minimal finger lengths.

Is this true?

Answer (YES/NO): NO